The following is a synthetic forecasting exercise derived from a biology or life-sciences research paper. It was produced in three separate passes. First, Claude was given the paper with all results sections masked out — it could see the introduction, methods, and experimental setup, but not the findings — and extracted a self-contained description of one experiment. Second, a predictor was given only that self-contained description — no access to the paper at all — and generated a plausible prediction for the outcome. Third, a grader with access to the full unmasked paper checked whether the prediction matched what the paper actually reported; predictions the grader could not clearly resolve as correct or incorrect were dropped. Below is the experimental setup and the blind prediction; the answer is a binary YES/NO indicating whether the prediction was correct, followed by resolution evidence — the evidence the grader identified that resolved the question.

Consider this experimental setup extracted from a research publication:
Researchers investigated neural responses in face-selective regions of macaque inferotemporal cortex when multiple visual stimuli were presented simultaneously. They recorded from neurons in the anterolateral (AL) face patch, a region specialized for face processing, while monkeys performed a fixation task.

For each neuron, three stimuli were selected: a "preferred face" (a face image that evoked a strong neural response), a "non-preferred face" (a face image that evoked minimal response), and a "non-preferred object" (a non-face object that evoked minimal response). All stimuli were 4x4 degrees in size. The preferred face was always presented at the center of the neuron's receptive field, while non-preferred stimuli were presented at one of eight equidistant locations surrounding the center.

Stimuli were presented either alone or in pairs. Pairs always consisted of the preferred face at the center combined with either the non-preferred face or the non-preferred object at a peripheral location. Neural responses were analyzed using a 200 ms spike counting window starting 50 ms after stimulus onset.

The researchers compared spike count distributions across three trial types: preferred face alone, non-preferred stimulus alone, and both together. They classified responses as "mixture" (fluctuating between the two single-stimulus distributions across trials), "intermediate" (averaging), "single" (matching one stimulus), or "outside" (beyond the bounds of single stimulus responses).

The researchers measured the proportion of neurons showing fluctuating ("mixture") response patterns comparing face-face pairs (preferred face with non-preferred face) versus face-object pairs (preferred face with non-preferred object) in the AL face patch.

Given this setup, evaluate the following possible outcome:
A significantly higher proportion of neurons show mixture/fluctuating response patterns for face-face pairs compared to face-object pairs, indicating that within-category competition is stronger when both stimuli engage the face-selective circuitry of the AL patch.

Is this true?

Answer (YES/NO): NO